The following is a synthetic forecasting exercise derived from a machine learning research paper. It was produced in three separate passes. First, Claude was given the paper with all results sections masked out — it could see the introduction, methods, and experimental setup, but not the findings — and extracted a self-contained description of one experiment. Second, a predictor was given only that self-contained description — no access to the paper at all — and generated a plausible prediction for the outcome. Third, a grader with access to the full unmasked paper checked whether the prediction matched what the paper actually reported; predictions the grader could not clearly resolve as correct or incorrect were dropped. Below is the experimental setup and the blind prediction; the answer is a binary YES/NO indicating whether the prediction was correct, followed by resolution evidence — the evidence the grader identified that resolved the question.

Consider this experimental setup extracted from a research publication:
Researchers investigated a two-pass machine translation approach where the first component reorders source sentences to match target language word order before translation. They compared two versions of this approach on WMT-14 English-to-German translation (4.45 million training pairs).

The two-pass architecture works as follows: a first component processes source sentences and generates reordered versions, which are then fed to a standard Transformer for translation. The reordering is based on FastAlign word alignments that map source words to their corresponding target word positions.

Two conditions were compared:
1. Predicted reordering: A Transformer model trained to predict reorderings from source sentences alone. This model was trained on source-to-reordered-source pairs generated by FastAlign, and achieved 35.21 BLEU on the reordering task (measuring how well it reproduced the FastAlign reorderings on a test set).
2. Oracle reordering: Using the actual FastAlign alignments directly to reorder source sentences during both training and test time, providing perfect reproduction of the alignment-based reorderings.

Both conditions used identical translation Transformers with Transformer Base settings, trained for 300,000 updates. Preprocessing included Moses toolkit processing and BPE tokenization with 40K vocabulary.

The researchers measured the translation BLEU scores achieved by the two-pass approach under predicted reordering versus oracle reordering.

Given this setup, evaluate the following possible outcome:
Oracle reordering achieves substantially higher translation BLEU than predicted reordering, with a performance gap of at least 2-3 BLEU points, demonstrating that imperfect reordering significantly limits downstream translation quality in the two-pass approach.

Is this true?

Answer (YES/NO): YES